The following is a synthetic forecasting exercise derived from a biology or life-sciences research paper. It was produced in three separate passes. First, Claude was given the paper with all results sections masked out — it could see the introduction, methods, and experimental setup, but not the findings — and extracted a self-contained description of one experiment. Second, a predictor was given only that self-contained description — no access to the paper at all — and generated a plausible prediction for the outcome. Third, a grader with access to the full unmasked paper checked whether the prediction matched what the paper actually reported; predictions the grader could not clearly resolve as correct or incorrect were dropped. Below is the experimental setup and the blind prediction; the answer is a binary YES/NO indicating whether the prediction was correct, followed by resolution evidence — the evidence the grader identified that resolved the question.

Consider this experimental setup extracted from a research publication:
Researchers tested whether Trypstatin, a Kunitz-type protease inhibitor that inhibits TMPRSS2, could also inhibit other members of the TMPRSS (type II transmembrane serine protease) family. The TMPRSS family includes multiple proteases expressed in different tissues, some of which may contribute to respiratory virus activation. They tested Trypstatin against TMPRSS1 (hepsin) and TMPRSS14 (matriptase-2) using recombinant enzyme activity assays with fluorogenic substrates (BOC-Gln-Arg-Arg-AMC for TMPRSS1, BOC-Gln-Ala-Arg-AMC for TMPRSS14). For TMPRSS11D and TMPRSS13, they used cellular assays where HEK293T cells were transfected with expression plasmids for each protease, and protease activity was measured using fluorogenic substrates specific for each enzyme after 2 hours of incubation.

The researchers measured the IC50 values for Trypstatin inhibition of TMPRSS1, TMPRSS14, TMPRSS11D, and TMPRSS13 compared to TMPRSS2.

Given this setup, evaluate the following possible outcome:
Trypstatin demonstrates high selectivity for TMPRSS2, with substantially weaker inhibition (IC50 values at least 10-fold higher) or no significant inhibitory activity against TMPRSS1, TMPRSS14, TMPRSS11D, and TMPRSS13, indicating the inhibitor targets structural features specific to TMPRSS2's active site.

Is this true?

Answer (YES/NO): NO